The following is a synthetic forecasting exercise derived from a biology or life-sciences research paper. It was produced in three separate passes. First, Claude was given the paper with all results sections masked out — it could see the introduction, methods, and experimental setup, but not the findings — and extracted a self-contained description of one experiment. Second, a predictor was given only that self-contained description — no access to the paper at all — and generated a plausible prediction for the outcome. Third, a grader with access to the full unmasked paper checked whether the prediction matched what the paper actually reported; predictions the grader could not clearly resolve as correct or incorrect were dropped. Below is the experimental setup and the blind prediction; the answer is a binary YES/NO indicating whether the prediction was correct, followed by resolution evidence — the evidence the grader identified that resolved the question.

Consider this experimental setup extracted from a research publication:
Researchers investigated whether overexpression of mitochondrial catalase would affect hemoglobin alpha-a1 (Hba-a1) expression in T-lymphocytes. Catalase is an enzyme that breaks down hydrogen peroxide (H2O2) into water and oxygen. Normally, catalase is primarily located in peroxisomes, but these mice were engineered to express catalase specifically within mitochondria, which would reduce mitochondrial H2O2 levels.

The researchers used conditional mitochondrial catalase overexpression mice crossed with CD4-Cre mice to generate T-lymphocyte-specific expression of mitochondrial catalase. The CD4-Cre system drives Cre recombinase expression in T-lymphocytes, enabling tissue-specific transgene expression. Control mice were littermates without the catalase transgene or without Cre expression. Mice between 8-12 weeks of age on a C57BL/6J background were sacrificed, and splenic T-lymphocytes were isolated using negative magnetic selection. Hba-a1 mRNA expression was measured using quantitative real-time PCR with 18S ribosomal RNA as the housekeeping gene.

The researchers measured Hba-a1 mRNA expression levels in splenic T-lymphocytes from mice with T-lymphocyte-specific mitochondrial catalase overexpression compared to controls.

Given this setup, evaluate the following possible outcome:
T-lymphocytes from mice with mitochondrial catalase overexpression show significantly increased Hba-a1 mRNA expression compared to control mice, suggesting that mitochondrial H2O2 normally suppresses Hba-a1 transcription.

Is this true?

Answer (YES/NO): NO